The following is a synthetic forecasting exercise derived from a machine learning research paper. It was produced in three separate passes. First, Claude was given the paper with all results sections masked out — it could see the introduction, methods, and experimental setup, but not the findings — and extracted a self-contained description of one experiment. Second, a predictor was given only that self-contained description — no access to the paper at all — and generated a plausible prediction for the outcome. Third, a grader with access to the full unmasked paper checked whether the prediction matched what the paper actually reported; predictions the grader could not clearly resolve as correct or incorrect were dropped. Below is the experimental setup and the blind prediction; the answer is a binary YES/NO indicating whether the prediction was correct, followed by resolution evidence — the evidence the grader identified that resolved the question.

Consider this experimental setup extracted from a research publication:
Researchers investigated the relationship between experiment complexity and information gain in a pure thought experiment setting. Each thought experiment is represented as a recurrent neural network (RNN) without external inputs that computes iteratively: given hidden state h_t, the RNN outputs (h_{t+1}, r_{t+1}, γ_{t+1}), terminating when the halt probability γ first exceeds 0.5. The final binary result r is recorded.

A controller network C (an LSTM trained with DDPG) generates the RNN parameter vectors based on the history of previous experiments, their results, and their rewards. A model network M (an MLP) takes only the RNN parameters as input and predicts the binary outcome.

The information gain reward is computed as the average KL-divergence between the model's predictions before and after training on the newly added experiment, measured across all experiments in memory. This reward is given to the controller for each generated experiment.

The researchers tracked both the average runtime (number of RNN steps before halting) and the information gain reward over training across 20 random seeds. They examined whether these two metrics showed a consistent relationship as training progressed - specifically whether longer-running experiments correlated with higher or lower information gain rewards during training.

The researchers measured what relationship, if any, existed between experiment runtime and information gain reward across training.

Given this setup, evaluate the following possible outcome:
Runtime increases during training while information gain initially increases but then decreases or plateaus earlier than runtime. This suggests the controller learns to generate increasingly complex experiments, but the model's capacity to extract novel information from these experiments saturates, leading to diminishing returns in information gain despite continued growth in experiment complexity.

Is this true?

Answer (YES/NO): NO